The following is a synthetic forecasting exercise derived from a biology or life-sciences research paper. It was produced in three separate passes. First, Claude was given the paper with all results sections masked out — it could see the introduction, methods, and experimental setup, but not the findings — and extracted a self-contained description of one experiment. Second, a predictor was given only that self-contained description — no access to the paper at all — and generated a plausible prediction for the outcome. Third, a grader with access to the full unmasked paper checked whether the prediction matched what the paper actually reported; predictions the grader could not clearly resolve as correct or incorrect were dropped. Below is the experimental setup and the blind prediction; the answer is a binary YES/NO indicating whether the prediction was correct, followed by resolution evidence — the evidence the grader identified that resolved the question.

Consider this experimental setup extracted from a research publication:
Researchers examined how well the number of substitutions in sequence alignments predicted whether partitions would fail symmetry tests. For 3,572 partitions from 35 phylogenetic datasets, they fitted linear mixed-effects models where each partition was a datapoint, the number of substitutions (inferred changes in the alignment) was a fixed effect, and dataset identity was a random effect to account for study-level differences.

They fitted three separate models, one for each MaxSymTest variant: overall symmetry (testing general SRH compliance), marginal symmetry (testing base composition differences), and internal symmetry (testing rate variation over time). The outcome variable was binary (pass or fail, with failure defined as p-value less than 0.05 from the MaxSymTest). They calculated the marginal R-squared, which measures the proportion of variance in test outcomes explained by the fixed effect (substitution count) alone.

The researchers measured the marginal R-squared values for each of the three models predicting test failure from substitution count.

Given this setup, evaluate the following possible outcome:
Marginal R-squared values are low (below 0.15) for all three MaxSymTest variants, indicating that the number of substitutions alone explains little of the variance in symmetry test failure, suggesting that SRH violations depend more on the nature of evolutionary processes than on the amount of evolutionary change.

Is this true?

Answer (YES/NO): NO